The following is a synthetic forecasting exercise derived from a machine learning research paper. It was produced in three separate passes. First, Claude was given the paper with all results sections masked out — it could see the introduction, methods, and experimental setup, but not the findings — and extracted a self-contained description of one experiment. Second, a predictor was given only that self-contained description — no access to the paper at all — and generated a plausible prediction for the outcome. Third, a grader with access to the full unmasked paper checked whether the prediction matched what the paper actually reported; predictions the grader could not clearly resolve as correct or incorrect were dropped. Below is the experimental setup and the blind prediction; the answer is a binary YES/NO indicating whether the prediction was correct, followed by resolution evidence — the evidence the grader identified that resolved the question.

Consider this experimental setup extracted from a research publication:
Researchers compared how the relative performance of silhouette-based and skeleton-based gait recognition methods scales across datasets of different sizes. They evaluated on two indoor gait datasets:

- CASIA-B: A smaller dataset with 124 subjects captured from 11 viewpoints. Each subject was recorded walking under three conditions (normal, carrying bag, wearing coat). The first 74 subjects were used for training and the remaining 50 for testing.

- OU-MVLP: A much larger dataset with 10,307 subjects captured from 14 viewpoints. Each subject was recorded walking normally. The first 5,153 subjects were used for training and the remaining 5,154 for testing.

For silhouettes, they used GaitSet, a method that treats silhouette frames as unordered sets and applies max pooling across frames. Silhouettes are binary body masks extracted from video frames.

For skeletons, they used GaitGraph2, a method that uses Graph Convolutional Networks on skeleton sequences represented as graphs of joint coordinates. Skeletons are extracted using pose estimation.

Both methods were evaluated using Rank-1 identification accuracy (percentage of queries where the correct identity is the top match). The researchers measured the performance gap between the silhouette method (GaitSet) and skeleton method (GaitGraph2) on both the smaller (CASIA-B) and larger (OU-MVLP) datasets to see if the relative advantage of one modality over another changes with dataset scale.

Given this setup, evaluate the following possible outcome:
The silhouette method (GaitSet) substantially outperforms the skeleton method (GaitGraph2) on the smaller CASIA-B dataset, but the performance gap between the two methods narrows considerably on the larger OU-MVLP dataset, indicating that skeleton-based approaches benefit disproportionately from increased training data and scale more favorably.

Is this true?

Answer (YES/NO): NO